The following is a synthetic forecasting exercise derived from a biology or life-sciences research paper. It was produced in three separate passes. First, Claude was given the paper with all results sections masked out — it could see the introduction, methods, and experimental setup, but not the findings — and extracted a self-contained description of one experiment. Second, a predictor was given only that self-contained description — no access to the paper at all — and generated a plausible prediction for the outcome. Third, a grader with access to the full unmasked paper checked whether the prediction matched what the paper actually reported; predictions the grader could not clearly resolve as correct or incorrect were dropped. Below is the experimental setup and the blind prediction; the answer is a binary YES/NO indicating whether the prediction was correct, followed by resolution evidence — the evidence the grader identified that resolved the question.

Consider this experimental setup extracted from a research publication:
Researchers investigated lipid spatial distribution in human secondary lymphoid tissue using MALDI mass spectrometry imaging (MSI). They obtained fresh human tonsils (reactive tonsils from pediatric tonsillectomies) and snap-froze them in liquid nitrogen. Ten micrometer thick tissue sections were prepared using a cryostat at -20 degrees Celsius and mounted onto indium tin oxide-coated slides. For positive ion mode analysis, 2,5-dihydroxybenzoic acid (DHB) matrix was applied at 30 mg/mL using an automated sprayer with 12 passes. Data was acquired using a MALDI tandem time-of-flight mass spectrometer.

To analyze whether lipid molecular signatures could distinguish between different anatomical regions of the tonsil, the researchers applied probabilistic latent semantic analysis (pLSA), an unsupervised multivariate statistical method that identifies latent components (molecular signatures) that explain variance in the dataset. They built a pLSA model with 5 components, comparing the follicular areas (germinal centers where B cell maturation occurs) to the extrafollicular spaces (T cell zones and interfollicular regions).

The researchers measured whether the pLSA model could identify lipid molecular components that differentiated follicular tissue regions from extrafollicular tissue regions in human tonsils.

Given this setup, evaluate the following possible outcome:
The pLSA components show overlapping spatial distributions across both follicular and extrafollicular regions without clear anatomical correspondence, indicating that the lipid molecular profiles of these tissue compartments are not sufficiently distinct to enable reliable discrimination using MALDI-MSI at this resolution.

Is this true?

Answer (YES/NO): NO